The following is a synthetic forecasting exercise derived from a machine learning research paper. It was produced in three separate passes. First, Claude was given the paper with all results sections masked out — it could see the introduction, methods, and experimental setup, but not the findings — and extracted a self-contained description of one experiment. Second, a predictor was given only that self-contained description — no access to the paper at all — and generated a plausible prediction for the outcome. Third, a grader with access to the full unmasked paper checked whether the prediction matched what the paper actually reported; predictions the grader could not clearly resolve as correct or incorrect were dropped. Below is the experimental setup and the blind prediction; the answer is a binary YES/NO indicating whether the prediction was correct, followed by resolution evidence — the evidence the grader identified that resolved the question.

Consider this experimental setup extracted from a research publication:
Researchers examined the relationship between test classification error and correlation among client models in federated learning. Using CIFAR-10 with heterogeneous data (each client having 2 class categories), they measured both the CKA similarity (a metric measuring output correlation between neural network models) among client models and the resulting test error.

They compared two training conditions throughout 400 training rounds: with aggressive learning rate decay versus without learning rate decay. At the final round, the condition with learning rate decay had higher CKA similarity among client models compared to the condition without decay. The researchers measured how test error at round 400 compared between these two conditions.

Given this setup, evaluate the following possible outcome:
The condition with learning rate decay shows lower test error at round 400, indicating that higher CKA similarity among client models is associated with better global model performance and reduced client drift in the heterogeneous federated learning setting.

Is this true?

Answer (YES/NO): YES